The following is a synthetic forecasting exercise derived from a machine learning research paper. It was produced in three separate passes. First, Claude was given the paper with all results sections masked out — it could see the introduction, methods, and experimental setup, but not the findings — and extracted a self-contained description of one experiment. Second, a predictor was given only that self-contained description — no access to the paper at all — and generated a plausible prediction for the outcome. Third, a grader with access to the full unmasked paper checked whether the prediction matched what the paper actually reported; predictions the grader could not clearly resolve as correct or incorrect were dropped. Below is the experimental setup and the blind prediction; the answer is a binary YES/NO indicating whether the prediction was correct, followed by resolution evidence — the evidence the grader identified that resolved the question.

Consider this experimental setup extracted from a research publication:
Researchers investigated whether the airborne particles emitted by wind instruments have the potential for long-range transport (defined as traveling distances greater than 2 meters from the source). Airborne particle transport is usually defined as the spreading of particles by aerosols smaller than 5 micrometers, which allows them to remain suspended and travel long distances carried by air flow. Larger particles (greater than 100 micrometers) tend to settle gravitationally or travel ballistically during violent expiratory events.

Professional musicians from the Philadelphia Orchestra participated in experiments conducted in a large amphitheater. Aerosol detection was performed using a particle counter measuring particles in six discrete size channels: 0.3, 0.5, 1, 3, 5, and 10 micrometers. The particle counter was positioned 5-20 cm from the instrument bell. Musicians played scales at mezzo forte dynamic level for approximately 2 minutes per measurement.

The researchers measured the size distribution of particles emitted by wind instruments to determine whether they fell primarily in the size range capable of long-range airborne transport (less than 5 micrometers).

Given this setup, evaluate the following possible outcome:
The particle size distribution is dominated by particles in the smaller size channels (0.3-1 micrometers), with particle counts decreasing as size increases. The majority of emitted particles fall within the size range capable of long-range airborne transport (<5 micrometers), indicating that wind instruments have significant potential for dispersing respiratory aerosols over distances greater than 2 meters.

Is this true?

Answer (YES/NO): NO